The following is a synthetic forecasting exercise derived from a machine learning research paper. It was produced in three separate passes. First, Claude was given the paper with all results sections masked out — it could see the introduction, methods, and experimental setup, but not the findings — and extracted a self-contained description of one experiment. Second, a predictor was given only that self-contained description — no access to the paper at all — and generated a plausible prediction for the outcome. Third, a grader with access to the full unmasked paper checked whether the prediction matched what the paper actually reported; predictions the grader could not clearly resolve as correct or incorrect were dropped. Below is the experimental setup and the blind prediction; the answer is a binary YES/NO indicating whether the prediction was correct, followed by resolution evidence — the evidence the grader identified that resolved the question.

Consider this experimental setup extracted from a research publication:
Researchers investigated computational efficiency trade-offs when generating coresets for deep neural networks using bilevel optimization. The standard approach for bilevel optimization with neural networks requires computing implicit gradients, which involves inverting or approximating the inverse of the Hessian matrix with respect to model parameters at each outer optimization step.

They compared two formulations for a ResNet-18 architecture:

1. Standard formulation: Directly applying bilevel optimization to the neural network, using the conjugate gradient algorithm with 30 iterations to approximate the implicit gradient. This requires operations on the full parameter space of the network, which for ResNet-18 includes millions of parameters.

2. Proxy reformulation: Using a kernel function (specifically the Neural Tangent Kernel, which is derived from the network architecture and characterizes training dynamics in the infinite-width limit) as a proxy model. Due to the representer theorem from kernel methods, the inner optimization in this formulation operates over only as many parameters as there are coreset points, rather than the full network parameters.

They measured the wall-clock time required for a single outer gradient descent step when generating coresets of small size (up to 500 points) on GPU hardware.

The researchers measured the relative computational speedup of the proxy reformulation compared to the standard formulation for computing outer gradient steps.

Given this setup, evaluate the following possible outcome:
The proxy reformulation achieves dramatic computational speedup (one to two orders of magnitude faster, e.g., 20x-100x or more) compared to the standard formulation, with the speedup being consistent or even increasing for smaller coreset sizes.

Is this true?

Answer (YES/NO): YES